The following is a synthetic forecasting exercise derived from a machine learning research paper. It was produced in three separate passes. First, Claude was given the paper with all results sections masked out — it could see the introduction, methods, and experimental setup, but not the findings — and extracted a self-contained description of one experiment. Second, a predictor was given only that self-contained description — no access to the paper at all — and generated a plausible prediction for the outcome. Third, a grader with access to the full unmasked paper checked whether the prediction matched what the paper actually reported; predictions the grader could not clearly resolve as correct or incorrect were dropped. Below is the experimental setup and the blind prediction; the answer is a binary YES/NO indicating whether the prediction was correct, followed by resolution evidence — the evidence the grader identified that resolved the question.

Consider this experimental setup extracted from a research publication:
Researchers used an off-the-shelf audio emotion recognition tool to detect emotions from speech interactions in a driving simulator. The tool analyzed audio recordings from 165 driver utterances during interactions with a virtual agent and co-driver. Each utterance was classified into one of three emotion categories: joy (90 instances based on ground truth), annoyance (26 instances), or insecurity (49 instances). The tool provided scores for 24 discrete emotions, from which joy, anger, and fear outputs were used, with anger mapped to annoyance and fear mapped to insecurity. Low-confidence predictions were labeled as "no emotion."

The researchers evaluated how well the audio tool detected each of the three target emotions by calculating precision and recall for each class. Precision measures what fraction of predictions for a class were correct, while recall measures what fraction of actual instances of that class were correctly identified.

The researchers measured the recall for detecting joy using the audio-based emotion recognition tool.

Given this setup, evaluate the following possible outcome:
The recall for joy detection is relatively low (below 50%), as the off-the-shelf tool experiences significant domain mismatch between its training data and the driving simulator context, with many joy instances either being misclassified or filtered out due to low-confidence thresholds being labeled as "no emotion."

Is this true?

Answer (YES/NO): YES